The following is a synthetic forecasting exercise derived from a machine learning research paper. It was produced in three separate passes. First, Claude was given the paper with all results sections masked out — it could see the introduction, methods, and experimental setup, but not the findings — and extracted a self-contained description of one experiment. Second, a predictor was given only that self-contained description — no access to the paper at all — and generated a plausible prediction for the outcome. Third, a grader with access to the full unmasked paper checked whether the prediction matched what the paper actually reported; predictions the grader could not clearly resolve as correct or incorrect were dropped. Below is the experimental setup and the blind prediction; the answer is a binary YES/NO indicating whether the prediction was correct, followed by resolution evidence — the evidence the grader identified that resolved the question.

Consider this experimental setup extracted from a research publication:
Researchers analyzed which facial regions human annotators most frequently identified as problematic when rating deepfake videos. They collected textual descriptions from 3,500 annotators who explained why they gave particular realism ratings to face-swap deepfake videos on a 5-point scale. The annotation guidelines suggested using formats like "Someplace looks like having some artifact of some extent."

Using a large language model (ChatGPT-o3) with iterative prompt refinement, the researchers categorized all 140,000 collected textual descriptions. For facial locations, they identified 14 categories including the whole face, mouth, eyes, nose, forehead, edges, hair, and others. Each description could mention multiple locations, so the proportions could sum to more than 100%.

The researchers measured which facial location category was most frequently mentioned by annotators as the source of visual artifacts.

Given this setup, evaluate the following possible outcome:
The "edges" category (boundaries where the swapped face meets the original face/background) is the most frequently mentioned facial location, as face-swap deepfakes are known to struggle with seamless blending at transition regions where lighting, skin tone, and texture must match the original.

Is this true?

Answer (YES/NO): NO